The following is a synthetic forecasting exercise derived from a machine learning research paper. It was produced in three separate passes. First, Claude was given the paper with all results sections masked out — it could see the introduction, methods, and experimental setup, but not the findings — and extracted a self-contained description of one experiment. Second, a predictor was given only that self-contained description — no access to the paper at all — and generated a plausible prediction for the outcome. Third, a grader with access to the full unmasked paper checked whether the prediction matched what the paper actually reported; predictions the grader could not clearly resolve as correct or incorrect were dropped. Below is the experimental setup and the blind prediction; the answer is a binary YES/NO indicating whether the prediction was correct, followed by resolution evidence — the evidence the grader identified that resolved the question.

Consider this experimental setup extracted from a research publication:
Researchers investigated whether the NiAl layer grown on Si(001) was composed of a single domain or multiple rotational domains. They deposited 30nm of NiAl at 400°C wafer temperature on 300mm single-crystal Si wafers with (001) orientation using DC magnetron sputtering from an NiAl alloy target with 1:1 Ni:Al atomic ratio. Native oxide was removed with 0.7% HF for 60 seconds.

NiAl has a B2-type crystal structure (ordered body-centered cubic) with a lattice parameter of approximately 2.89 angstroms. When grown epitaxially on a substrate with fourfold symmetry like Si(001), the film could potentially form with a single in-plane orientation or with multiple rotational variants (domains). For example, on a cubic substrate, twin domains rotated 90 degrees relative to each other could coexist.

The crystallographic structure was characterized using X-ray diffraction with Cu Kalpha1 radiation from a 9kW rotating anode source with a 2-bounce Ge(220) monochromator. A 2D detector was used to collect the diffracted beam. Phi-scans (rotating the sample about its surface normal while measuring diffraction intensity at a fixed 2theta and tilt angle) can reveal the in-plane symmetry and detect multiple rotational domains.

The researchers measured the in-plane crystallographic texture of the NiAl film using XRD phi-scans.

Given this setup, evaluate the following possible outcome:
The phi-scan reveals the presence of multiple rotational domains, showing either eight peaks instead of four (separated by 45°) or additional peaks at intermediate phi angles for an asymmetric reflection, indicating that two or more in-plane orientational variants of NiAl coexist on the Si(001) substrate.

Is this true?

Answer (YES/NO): NO